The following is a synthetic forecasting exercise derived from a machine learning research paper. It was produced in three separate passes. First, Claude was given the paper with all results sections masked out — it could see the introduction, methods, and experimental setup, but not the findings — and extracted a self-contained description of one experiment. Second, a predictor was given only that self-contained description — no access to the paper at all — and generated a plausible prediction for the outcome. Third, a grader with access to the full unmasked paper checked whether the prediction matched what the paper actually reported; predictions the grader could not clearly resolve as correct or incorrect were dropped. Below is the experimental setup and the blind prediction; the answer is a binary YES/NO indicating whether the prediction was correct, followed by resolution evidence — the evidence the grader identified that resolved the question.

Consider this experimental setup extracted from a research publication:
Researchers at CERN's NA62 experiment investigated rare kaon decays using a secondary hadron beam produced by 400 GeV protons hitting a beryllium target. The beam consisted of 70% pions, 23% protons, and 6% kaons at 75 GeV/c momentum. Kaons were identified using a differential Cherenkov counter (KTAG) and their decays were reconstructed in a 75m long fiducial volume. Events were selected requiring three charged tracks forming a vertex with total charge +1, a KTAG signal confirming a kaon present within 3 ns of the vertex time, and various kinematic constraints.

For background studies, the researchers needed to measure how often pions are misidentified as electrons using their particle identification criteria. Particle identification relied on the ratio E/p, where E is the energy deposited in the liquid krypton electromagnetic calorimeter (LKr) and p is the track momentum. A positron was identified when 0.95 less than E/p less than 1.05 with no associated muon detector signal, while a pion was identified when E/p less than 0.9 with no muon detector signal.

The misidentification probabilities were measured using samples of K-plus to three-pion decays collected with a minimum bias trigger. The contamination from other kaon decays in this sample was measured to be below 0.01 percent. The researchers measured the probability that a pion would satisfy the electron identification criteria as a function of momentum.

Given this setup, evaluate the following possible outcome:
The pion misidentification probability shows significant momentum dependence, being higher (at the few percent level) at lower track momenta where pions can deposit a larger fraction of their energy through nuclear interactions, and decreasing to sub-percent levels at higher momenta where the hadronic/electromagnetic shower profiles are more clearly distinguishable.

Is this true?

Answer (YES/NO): NO